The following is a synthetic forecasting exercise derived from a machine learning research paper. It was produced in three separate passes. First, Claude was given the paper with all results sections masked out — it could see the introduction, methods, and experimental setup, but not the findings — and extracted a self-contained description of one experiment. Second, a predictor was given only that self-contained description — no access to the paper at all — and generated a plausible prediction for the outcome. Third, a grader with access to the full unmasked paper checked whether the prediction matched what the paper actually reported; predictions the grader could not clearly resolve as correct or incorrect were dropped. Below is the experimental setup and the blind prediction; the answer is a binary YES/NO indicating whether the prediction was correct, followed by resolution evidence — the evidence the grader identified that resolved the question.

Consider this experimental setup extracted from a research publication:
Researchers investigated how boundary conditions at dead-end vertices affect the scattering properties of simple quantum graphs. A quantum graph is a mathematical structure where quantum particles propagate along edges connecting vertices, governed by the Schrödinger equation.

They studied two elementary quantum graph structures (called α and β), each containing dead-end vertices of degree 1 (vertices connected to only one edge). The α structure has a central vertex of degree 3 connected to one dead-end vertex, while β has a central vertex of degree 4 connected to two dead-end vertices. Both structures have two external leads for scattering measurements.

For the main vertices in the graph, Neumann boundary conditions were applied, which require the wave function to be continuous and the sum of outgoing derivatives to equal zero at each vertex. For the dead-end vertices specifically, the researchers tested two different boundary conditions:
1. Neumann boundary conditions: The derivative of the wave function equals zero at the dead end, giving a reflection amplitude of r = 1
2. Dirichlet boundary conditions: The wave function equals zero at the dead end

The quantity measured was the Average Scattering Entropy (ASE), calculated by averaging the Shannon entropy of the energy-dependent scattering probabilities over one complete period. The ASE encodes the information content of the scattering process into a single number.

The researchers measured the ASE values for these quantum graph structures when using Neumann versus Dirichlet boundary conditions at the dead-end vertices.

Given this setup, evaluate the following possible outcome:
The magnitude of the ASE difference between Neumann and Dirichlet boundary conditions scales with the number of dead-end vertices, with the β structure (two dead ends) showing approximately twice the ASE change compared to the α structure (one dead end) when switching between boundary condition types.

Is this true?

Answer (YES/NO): NO